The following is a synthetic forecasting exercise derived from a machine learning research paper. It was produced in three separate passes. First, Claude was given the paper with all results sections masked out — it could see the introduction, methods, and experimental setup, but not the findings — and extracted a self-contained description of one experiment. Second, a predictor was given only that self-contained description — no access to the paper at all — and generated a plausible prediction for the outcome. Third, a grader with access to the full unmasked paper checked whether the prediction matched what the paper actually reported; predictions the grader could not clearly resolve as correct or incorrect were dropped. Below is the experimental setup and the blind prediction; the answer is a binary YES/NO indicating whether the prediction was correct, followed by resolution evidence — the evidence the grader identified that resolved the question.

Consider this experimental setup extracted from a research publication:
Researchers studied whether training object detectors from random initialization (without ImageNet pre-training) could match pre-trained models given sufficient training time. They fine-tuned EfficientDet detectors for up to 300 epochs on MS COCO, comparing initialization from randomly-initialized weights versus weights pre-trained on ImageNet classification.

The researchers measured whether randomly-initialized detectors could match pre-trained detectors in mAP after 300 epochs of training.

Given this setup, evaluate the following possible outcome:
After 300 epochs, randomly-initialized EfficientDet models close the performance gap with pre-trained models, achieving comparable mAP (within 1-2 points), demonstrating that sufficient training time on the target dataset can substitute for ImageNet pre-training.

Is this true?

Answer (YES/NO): NO